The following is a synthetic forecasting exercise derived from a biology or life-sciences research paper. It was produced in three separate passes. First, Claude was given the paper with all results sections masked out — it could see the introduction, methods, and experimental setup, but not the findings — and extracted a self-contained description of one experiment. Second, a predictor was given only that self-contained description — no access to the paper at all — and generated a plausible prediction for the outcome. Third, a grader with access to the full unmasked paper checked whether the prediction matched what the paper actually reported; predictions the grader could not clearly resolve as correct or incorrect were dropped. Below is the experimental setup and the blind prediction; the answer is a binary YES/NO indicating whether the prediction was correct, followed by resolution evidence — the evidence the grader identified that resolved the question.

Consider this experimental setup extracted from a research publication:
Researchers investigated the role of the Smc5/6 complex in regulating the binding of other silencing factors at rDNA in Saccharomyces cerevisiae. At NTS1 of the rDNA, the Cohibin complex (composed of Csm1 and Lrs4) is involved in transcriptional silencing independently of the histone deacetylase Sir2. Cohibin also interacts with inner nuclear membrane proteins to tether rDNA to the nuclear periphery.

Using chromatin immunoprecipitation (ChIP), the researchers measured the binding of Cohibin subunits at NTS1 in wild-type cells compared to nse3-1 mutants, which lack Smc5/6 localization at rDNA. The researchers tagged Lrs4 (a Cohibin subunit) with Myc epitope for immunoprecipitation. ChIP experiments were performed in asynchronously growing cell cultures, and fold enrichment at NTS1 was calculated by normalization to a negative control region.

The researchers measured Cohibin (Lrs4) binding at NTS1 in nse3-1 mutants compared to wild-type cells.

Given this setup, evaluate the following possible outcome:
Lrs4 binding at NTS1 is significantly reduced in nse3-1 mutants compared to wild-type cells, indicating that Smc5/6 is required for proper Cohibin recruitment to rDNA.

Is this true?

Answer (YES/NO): YES